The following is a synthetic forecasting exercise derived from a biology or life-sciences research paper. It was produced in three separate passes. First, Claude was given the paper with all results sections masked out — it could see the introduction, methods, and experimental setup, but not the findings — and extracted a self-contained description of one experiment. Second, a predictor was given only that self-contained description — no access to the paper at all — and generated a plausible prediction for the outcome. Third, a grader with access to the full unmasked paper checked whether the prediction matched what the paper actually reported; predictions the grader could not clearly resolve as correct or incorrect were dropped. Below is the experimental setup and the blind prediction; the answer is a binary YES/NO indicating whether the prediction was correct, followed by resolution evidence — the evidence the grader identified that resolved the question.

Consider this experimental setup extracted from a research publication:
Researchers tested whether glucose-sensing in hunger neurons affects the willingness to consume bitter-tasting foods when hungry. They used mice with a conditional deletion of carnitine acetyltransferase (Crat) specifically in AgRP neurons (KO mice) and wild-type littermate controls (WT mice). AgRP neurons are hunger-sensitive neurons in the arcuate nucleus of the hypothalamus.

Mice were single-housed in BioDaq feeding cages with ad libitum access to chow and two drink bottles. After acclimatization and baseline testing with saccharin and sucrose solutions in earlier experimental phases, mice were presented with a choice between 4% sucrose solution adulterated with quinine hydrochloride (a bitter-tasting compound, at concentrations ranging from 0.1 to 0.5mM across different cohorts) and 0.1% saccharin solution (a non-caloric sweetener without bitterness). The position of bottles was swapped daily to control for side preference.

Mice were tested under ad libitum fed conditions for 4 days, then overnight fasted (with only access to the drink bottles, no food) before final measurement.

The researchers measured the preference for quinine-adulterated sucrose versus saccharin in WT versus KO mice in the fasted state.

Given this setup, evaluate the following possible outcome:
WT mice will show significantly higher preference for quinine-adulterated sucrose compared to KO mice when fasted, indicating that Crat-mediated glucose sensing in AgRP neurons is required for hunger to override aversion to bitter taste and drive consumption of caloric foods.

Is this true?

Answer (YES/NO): YES